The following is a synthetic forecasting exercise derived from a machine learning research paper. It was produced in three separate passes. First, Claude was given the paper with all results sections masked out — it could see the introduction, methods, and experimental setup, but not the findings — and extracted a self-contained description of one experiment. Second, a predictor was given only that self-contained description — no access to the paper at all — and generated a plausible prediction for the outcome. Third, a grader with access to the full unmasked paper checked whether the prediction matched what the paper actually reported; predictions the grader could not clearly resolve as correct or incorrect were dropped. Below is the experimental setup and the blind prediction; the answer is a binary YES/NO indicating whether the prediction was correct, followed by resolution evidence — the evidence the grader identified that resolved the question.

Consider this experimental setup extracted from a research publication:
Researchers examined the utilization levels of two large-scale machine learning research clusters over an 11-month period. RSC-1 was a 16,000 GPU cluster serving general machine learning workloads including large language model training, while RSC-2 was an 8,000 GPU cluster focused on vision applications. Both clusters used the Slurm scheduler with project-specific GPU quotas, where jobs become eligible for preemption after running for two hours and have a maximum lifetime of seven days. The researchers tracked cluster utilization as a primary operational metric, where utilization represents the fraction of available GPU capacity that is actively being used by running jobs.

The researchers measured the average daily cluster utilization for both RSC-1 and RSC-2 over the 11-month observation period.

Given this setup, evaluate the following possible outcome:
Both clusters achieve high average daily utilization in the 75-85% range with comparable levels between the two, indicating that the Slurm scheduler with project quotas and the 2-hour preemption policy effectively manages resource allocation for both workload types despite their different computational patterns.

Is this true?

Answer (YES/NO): YES